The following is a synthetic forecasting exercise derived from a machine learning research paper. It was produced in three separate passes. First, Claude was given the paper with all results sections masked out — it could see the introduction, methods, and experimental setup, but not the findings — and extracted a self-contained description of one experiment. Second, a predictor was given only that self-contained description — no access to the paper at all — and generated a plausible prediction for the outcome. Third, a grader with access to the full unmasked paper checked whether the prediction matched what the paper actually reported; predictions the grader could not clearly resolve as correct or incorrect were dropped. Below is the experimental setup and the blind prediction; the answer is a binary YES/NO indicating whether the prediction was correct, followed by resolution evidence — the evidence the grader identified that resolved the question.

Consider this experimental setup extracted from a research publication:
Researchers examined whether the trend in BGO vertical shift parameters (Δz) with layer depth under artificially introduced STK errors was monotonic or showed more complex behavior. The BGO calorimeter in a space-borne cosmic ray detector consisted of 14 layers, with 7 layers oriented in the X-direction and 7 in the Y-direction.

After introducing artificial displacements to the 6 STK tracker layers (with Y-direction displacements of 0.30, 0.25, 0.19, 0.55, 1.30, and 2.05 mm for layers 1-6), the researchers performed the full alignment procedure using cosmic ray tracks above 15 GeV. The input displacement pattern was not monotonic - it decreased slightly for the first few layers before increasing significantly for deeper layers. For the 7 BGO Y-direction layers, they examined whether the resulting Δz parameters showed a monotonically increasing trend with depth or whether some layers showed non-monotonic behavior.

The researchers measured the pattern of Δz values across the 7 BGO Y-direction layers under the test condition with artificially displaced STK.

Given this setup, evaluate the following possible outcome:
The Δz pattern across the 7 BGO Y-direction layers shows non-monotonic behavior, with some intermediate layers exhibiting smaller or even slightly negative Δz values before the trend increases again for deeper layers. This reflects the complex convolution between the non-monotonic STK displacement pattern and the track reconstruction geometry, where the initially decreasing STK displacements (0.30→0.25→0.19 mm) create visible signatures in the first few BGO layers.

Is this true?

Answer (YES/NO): NO